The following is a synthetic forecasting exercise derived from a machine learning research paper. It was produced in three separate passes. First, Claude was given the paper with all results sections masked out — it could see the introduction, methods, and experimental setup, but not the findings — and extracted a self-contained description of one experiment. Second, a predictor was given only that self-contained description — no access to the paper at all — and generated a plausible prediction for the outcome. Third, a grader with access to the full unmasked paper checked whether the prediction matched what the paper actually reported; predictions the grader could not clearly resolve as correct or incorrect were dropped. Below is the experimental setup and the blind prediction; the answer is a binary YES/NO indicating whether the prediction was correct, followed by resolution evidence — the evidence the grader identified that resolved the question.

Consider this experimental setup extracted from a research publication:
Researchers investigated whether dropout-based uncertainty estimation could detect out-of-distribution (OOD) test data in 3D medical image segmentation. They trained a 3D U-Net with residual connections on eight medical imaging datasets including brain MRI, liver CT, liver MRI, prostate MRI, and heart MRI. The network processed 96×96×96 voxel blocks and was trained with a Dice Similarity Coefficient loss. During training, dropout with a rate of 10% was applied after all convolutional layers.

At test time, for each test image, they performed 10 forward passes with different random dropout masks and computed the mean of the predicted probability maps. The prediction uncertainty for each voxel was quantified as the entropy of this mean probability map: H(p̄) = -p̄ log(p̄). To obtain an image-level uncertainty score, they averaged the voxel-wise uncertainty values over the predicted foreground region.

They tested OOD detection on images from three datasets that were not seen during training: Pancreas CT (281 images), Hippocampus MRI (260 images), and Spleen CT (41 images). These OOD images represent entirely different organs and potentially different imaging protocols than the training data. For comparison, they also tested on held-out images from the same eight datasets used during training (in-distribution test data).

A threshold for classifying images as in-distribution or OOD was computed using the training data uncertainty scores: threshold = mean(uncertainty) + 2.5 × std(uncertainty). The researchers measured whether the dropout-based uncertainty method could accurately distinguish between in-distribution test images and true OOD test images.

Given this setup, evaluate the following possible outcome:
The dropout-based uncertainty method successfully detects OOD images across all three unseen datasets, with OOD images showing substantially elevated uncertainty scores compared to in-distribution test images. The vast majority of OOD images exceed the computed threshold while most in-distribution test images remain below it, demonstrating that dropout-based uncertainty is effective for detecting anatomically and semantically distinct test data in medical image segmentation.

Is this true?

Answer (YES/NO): NO